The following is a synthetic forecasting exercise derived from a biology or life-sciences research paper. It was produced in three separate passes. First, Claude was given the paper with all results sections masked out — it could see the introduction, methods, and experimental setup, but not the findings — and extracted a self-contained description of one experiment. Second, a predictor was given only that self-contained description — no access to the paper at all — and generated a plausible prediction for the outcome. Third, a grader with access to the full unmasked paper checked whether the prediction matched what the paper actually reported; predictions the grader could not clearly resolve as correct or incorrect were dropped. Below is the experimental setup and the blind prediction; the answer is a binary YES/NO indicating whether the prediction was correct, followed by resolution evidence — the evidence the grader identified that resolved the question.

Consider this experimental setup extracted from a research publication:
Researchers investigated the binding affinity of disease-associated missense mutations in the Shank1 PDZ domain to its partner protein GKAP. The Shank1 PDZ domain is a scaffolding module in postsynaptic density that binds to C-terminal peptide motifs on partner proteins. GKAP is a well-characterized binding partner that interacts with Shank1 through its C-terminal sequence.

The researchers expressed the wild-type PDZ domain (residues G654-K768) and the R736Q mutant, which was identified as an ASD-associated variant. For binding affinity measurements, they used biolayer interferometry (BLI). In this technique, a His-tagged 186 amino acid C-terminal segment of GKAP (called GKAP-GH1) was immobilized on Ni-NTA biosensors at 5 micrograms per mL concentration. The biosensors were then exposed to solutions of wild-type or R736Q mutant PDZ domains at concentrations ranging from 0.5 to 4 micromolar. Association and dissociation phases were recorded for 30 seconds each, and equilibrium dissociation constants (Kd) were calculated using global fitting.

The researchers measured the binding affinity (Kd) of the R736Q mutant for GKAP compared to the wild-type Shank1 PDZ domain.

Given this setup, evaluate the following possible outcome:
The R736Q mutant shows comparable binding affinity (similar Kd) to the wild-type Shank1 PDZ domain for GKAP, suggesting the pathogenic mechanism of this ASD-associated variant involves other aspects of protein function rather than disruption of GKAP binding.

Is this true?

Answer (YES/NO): NO